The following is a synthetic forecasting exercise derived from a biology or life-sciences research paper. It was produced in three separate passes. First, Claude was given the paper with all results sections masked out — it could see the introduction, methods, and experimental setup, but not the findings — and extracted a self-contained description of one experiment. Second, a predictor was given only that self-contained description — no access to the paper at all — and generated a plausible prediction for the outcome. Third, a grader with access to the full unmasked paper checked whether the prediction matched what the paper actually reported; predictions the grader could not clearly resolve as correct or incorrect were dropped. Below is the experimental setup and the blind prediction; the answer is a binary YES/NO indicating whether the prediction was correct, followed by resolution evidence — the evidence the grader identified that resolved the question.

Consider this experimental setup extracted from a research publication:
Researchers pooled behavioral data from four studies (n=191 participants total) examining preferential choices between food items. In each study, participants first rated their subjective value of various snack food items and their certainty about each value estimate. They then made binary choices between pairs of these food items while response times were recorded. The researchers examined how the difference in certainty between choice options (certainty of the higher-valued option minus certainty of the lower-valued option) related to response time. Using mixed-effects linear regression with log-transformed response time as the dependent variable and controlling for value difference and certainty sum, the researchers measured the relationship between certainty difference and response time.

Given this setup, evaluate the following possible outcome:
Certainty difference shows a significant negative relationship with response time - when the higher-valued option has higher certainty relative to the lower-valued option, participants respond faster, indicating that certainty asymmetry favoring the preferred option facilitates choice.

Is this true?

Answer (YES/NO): YES